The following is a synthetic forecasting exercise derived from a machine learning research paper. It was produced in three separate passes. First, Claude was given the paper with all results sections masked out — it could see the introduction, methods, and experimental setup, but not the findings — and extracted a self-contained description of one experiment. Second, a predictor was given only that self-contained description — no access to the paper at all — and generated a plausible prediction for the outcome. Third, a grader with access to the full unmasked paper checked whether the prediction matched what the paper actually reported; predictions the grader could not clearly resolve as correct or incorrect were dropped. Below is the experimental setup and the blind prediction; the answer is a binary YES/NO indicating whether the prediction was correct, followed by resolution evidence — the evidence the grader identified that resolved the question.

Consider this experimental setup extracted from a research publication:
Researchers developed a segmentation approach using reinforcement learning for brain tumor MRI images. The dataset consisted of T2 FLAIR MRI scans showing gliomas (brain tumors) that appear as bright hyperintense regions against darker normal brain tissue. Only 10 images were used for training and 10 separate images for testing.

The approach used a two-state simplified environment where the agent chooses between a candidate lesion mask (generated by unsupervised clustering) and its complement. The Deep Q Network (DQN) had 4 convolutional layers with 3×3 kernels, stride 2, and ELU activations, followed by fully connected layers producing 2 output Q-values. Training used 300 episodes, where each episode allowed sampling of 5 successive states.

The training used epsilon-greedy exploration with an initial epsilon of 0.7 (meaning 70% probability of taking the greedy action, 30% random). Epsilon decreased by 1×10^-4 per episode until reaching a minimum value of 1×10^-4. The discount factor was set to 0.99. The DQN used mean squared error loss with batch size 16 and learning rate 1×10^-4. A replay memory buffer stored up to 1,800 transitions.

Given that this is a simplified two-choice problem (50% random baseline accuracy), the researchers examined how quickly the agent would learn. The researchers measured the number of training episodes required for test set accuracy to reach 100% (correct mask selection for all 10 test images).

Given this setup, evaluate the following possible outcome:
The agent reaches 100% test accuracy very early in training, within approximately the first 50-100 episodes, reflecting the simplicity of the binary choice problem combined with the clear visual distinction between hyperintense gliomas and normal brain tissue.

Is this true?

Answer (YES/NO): NO